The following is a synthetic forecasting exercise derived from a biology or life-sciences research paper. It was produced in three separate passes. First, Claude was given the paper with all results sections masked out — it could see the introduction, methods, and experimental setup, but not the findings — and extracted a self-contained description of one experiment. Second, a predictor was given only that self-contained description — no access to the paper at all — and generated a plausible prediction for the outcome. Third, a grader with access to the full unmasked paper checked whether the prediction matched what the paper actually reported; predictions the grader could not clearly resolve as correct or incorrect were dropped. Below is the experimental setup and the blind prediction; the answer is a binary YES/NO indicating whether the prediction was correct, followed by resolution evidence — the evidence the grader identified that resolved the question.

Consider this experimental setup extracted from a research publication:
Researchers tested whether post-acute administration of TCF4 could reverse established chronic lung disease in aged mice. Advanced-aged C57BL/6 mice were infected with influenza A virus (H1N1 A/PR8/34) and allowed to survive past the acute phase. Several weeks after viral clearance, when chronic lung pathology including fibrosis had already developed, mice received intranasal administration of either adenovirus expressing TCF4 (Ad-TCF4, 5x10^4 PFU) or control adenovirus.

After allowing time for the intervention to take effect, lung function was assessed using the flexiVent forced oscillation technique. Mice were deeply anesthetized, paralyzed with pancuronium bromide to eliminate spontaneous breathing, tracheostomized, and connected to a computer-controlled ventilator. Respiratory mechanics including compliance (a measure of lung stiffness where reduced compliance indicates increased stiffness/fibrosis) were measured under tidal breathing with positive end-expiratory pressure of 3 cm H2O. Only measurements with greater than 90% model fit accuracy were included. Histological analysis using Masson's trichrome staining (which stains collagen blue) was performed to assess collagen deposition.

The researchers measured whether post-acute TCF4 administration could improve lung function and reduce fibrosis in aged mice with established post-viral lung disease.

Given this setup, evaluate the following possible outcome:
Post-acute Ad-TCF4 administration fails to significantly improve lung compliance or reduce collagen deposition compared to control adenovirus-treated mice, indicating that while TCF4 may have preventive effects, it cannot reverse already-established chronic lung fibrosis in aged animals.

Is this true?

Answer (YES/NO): NO